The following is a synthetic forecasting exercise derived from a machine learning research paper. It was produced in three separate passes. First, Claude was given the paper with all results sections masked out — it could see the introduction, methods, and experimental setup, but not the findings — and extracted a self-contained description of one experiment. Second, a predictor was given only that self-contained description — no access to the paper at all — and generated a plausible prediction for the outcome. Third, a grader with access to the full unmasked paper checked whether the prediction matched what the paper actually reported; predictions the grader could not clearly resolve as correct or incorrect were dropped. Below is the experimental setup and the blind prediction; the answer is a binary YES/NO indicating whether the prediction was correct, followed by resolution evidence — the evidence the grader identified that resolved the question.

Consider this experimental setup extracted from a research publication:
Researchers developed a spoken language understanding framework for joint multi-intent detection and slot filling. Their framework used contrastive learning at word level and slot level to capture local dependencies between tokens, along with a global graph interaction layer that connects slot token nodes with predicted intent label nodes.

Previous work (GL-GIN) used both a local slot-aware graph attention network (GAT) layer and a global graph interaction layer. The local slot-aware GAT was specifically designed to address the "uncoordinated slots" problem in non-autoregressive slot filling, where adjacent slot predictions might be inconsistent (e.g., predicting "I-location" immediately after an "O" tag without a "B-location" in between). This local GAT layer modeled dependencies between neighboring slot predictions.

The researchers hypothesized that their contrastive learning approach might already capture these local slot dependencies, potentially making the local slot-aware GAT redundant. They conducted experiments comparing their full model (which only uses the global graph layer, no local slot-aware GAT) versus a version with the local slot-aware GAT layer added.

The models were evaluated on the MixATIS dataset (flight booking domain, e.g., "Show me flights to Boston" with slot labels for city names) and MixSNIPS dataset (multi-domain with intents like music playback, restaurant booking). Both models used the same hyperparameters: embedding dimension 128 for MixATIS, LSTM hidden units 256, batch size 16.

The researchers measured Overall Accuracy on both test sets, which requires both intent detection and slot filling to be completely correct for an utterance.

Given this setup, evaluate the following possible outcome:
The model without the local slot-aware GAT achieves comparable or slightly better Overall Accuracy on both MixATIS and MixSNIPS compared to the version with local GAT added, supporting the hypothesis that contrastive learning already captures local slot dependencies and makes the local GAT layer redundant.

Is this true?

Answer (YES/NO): YES